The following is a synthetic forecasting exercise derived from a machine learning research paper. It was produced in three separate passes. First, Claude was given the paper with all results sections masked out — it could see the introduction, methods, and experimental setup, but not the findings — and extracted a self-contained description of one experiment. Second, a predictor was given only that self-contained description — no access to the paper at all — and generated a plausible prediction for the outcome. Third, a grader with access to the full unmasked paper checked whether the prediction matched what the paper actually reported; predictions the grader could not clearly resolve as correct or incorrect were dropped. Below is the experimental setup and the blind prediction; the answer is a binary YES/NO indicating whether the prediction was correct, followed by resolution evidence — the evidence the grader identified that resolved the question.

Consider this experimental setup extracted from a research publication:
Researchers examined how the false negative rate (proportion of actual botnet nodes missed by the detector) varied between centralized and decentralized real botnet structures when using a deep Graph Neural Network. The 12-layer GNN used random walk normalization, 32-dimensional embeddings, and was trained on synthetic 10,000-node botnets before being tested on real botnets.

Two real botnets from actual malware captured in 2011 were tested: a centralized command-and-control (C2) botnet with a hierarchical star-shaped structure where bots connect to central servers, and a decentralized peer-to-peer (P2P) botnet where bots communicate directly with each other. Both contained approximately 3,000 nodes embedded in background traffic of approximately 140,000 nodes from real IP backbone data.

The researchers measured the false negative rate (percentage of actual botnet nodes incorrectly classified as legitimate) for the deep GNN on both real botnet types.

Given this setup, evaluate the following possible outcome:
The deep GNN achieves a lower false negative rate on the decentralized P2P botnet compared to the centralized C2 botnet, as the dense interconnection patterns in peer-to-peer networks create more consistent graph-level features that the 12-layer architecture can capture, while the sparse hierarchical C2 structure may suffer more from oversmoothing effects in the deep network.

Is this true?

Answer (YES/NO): YES